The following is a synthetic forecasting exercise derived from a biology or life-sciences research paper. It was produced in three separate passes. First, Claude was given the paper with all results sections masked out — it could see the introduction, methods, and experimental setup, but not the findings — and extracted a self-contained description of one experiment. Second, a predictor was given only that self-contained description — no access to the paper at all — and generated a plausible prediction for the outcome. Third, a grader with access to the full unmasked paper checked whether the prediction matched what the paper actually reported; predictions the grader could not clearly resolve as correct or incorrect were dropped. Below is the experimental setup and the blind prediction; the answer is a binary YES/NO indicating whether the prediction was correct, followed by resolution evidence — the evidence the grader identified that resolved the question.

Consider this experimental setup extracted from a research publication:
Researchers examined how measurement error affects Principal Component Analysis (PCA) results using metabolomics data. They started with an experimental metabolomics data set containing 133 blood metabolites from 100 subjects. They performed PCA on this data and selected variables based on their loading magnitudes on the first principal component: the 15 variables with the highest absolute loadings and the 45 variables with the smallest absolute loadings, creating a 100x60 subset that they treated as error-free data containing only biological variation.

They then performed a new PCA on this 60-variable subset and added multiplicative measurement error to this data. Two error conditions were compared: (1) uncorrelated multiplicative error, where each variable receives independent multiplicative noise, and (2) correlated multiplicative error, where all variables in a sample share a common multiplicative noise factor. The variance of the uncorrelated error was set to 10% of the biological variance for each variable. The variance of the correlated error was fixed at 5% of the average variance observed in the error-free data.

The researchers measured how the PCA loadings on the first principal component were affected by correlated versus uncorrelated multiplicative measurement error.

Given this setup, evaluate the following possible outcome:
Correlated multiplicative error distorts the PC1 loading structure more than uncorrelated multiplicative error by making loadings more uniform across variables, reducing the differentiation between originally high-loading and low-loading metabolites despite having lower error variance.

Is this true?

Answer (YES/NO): YES